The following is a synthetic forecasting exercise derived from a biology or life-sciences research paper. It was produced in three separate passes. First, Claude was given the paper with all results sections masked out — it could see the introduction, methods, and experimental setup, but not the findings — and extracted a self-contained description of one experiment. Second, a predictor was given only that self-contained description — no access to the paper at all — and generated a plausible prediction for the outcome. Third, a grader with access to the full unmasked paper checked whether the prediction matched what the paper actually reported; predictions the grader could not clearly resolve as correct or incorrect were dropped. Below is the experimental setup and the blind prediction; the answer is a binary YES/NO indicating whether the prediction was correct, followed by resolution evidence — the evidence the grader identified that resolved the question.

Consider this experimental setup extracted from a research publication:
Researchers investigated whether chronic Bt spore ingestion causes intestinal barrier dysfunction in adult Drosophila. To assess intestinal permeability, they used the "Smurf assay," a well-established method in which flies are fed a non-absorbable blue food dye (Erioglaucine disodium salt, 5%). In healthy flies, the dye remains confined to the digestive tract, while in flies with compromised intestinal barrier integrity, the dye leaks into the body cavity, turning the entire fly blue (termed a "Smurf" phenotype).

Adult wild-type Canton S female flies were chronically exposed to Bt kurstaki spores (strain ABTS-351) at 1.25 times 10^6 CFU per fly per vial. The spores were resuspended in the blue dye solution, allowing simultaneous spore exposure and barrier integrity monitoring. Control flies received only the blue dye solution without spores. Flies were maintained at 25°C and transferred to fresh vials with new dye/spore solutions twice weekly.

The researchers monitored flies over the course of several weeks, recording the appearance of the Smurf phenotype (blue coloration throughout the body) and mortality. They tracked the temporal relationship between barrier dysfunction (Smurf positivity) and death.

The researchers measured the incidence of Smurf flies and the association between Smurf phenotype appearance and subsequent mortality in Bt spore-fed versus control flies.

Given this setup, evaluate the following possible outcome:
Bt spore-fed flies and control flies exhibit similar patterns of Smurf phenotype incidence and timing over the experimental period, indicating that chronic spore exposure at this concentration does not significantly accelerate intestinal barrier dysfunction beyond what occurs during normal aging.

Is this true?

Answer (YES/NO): NO